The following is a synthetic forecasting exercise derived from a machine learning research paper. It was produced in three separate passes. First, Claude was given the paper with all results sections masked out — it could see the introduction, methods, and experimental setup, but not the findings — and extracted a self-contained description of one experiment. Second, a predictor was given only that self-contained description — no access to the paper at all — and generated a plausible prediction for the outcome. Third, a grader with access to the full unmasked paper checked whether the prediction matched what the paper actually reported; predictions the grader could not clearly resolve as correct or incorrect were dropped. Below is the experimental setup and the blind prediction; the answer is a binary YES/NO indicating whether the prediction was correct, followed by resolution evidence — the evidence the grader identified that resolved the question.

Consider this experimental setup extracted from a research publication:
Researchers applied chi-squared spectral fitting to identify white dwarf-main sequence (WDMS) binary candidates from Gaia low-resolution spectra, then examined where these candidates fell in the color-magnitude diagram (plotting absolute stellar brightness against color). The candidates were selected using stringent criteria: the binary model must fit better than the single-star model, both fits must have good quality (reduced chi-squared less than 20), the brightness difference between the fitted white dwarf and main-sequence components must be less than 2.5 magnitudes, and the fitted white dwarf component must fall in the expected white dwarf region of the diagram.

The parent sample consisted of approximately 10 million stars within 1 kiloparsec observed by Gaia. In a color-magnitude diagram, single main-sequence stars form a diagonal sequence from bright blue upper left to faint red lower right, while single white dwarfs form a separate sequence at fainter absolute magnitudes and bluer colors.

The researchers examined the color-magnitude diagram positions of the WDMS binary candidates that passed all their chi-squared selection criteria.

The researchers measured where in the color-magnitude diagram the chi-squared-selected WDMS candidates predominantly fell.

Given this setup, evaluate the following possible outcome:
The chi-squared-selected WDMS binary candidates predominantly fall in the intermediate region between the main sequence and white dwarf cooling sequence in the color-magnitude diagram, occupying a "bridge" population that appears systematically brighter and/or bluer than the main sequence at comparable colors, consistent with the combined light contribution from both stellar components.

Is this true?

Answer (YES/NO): YES